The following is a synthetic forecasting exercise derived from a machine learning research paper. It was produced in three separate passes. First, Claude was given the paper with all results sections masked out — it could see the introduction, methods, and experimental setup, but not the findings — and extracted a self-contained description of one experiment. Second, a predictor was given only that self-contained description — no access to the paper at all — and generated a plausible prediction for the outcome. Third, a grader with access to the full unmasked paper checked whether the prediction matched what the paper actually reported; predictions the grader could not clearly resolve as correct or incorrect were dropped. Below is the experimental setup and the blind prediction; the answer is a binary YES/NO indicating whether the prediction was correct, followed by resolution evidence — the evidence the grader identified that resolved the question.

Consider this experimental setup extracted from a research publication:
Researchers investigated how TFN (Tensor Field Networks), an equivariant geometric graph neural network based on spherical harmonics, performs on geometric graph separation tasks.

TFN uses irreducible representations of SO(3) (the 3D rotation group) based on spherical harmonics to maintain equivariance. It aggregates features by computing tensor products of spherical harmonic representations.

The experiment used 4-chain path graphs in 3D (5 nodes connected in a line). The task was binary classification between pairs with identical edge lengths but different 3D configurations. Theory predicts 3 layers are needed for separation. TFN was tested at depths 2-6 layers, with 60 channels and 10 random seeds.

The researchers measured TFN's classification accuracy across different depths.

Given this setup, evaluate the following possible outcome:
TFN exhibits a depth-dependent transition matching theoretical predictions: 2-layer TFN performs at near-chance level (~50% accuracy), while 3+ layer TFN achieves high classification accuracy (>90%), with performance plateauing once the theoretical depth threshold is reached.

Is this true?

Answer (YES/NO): NO